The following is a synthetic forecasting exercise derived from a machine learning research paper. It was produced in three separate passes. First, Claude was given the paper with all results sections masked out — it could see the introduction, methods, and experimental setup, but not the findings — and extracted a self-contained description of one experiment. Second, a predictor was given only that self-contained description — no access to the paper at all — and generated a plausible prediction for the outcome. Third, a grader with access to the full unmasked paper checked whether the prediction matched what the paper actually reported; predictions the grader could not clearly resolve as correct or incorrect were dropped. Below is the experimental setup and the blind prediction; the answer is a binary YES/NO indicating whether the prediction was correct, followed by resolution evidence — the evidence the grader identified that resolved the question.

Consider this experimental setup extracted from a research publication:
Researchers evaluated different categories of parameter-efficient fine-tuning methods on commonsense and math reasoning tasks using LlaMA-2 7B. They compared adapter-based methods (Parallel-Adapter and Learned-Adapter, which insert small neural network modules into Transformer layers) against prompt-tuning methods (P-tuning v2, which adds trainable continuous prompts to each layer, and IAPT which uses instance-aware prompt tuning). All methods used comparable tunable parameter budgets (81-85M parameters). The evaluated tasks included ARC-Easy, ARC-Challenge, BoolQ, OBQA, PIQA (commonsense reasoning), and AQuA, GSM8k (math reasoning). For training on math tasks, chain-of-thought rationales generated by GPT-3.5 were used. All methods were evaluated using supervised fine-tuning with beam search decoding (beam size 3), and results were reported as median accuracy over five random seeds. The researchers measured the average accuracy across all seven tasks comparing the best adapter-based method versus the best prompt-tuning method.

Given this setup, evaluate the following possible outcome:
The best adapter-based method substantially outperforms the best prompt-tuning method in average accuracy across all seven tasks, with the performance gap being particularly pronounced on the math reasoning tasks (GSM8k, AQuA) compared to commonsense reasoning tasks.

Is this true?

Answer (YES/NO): NO